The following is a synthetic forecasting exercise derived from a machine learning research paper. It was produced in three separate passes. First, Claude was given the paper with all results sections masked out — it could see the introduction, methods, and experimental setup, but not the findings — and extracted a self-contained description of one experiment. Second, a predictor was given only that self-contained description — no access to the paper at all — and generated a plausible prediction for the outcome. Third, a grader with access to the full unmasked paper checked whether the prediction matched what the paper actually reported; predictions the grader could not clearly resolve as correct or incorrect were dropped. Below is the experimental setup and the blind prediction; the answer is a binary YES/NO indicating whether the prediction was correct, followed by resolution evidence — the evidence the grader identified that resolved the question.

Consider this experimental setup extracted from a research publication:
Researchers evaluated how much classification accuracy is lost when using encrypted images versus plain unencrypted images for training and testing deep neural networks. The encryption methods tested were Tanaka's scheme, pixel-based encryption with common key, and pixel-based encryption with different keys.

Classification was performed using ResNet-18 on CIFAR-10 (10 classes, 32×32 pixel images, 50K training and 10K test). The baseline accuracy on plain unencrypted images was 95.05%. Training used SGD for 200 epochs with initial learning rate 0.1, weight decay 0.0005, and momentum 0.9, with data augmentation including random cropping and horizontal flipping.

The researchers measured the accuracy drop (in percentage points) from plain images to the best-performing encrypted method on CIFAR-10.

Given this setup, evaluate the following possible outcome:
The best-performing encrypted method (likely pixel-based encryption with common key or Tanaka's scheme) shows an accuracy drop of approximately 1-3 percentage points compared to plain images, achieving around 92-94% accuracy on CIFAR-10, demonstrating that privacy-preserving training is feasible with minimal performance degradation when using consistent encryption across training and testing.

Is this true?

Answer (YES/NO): NO